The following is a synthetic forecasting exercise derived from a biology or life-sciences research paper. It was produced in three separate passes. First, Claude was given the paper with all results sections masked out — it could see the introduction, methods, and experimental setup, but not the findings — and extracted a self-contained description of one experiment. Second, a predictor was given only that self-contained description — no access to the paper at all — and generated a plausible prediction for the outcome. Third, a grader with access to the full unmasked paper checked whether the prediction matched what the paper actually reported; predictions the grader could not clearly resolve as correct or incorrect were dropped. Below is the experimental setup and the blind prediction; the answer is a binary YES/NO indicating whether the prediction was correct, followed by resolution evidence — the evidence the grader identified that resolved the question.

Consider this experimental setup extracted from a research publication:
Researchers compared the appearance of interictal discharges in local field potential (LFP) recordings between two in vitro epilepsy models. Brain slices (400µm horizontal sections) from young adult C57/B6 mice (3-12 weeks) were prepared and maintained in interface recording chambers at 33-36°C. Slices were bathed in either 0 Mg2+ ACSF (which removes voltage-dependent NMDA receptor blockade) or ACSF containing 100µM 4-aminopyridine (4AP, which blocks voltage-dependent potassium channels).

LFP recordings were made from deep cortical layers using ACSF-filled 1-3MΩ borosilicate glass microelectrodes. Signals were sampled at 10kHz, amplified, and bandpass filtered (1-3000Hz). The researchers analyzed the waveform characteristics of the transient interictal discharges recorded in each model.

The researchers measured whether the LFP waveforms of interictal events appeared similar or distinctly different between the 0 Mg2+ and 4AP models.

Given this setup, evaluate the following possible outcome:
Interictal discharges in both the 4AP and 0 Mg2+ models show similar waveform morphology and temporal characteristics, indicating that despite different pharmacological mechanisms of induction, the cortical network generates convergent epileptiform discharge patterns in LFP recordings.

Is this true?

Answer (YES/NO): YES